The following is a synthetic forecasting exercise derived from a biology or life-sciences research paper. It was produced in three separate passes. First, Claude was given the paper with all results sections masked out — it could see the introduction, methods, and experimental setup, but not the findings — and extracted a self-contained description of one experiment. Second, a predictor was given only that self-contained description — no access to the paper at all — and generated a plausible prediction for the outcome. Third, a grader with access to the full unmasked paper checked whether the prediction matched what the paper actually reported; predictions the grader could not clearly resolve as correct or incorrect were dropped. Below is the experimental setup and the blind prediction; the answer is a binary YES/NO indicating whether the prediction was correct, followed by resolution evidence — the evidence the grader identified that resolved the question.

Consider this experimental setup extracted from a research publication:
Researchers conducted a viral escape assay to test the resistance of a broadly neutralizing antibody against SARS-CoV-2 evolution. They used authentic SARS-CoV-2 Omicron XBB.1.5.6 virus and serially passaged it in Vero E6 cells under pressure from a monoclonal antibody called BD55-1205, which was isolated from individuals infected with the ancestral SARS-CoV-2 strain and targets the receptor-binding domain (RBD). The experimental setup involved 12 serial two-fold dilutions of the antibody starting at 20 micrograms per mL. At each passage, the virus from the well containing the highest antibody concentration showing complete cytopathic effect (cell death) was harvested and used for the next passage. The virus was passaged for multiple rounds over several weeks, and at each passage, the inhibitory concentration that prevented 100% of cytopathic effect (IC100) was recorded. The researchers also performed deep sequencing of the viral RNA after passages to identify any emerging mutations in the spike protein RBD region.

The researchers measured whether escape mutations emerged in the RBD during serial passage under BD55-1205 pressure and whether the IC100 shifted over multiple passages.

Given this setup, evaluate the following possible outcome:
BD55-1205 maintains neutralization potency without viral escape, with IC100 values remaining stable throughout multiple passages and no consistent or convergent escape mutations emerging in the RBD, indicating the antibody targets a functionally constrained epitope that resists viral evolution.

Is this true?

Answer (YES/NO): YES